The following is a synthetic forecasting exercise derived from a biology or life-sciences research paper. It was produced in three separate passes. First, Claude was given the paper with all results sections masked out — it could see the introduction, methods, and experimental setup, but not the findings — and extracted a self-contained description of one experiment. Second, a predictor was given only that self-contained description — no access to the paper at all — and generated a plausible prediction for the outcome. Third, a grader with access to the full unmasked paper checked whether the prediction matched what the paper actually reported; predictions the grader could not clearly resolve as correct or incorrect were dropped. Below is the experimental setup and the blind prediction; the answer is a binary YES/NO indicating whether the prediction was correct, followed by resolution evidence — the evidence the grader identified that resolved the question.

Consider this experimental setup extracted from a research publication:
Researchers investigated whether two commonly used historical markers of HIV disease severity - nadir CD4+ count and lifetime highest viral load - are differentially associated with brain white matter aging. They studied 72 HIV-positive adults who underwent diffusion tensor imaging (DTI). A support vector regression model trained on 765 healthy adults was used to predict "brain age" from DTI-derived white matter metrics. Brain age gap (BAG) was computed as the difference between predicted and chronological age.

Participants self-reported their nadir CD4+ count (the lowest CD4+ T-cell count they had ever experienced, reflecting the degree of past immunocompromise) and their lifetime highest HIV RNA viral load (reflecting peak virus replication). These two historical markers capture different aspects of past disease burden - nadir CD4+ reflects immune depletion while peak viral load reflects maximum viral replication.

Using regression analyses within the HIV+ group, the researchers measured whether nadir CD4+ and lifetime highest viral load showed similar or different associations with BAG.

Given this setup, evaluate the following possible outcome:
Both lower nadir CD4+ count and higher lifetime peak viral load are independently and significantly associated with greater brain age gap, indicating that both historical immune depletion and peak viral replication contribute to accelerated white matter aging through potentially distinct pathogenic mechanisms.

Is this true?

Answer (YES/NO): NO